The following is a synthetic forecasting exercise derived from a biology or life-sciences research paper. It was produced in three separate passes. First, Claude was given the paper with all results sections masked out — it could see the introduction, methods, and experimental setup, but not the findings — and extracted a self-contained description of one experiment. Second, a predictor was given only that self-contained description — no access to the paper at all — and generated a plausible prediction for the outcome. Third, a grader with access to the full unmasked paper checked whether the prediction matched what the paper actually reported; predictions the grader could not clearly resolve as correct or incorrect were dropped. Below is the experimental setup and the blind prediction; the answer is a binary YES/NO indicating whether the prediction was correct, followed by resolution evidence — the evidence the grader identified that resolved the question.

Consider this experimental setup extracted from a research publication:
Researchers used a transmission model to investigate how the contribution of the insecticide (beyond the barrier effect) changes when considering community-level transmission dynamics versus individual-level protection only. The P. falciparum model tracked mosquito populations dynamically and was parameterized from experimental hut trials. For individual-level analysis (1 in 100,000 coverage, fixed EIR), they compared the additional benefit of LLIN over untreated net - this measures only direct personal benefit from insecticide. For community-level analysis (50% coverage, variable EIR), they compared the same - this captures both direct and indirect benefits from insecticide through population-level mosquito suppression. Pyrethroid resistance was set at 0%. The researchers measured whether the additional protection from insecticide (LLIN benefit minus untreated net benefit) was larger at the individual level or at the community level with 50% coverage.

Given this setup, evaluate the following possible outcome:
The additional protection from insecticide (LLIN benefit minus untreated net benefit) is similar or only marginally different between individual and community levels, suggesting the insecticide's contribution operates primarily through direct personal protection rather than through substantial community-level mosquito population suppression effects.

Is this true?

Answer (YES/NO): NO